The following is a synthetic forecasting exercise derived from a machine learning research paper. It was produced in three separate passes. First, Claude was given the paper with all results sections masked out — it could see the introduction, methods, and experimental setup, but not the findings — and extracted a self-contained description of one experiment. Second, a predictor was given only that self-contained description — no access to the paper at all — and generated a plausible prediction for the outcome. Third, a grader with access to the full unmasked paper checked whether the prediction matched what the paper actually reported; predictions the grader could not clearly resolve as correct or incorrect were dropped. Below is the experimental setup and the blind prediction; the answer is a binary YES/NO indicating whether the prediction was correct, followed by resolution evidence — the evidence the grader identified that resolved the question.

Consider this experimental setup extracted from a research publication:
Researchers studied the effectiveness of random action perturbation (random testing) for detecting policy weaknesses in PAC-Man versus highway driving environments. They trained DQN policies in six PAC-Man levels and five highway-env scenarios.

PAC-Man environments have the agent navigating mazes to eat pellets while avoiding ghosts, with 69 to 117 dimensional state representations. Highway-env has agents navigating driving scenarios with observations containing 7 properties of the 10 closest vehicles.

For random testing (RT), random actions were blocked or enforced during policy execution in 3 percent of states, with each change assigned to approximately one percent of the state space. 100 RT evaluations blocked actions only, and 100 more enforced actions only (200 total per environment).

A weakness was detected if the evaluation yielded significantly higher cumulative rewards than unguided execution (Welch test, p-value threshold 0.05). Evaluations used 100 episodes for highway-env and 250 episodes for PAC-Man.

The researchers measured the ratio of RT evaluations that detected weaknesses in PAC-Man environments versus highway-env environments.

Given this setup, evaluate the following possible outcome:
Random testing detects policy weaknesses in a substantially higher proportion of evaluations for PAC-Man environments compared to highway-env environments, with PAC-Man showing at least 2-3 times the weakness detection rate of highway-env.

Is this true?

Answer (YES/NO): NO